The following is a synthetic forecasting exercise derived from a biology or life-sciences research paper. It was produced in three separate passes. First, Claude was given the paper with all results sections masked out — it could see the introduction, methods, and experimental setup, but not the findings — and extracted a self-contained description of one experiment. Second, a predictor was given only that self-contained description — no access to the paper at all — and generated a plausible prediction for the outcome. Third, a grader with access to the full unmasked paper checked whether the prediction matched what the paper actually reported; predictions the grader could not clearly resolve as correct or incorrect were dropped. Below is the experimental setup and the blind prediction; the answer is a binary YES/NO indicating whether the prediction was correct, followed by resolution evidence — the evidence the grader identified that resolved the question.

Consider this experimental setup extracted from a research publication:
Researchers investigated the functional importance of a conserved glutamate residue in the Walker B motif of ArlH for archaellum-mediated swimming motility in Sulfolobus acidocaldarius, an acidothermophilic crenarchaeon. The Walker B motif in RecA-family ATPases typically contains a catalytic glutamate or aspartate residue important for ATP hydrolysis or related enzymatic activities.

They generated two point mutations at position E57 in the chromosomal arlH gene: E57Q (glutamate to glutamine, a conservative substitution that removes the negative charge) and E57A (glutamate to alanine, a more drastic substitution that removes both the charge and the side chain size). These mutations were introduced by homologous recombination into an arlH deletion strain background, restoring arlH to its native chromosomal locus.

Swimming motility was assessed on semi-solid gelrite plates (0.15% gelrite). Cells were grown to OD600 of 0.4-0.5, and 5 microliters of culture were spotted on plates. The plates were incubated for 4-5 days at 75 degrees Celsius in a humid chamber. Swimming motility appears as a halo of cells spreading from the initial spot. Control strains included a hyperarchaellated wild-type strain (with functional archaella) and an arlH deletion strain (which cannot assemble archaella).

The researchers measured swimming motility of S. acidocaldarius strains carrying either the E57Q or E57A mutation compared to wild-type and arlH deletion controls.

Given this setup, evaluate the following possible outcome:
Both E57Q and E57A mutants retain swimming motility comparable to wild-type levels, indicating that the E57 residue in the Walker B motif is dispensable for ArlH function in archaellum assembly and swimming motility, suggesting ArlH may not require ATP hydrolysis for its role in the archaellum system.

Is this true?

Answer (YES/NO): NO